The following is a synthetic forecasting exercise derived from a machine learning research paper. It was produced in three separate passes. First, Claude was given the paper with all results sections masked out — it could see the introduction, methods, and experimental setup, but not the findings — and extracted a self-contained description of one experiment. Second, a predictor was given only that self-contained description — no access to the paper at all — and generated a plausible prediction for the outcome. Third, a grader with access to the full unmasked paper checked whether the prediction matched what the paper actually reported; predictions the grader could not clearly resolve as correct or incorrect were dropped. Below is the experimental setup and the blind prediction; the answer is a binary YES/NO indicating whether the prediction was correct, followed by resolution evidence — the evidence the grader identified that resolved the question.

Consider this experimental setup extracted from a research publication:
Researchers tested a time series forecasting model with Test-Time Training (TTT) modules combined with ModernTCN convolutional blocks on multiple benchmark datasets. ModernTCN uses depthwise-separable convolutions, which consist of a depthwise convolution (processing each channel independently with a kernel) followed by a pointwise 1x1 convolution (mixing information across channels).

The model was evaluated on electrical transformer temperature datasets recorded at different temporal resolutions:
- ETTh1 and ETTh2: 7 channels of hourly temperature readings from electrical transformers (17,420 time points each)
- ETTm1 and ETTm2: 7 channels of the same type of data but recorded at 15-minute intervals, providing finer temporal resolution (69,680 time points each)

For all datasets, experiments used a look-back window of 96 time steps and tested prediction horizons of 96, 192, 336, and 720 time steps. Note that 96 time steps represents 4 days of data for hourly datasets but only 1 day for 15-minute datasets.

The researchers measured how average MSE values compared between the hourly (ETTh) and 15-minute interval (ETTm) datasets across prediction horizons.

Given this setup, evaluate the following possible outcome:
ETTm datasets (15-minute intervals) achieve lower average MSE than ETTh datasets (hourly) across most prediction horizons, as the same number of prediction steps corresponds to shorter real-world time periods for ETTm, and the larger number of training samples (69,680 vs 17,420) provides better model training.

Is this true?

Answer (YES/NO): YES